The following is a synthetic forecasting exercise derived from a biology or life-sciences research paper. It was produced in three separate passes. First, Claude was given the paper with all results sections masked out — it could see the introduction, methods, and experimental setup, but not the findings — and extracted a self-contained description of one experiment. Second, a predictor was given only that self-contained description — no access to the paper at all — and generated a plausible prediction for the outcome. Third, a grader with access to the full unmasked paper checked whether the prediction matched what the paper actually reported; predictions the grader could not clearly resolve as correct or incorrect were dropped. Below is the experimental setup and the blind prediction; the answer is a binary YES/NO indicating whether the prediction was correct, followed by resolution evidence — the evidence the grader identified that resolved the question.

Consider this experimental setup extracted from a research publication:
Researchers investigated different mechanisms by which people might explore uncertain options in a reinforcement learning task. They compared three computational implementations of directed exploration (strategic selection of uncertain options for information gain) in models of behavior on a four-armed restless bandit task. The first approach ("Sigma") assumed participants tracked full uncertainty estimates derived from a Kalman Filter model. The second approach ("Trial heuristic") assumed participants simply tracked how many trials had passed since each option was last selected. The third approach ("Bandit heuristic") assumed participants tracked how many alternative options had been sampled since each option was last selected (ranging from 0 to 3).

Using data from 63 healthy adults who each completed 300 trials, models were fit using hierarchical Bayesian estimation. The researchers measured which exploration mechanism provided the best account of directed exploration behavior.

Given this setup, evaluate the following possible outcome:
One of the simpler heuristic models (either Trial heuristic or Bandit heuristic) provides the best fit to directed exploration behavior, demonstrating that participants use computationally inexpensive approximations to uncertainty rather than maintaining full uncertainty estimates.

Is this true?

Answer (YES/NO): YES